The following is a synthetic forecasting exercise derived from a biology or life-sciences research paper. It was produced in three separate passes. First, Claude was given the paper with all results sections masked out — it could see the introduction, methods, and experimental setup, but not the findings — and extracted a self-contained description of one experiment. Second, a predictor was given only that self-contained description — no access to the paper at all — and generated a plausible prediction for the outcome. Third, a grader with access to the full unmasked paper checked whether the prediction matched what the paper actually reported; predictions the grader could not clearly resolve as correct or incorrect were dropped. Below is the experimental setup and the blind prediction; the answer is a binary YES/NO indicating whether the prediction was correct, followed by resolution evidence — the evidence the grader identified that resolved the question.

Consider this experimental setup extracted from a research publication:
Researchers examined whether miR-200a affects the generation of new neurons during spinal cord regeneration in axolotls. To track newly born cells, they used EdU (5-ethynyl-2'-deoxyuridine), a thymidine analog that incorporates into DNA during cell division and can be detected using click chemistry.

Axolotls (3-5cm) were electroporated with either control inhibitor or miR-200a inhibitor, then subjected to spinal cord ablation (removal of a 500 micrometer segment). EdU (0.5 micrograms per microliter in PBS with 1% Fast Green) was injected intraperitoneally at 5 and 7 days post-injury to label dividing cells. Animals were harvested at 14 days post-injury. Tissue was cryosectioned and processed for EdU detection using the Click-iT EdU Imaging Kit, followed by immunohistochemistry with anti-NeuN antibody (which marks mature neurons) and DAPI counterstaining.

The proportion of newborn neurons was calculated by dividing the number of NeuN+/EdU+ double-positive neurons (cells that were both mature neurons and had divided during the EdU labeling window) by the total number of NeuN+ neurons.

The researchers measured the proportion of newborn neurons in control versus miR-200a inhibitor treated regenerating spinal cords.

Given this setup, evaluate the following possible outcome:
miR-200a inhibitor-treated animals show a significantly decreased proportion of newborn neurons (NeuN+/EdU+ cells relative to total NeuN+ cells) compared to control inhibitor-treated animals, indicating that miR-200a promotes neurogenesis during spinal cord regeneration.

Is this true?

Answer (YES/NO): YES